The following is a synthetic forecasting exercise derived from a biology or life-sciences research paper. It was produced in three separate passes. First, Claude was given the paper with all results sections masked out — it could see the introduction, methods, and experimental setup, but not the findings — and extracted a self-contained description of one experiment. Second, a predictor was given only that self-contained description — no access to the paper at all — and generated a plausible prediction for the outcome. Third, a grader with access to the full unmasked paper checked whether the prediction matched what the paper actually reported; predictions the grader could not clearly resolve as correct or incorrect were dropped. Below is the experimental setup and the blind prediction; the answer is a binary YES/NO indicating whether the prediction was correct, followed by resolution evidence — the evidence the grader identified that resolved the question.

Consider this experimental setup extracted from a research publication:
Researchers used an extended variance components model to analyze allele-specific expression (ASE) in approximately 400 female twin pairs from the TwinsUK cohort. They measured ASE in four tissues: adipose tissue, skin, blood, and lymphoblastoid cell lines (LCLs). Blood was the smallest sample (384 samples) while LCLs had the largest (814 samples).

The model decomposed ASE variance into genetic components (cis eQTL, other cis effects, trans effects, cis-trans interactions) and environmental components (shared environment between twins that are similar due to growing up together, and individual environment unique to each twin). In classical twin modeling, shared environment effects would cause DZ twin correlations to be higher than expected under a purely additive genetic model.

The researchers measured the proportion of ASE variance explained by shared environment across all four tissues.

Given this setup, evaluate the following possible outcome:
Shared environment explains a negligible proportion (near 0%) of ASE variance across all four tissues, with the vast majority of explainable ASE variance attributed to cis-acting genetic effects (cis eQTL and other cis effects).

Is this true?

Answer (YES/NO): NO